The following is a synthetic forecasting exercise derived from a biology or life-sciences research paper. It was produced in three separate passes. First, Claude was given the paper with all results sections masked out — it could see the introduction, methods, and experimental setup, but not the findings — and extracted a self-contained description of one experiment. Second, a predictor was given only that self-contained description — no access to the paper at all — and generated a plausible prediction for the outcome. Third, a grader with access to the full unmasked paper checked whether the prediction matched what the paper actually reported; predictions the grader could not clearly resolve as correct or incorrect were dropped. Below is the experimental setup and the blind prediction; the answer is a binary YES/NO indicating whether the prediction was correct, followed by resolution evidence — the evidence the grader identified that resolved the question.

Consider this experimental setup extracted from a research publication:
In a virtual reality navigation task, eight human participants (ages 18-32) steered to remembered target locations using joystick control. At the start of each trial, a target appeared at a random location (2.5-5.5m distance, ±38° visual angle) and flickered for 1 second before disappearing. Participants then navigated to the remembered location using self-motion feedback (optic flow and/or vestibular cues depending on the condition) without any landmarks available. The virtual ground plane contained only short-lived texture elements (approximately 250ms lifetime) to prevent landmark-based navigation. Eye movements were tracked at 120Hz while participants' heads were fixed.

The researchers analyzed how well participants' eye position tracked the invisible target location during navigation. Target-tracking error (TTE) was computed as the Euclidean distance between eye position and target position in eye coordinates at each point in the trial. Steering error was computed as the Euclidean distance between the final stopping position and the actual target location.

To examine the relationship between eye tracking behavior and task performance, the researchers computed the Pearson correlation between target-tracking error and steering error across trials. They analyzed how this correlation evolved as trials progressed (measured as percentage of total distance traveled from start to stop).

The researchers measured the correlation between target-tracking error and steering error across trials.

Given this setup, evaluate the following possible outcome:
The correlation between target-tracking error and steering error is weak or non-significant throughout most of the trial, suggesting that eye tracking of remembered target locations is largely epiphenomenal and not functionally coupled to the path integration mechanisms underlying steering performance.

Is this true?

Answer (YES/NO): NO